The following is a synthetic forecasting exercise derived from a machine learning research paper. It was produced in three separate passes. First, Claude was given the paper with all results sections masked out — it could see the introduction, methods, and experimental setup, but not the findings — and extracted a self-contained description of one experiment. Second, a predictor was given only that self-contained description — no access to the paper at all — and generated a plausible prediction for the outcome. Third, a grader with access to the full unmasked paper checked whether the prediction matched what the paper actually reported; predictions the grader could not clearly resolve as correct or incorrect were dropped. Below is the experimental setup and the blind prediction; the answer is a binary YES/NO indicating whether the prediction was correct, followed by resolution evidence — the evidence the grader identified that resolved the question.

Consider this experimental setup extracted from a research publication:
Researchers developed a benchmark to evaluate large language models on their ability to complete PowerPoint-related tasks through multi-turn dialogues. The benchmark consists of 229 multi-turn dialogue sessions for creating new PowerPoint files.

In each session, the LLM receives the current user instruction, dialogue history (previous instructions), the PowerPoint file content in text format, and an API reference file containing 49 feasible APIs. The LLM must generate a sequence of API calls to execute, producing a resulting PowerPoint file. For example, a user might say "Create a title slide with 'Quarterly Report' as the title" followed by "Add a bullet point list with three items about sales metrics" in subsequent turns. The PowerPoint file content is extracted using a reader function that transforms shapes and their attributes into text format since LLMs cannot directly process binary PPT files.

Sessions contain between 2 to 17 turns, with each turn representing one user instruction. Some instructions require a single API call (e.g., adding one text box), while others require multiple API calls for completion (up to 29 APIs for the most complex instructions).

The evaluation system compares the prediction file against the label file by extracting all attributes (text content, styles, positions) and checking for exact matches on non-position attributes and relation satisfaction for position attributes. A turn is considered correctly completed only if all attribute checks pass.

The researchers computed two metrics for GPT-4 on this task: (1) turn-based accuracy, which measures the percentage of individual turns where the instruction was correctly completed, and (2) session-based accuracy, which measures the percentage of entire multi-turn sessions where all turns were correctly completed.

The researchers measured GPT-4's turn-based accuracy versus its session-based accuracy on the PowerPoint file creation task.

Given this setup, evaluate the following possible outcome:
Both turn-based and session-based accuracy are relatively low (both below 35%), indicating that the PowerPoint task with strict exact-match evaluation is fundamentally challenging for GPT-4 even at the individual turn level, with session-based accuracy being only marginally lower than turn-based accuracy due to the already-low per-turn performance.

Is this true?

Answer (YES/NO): NO